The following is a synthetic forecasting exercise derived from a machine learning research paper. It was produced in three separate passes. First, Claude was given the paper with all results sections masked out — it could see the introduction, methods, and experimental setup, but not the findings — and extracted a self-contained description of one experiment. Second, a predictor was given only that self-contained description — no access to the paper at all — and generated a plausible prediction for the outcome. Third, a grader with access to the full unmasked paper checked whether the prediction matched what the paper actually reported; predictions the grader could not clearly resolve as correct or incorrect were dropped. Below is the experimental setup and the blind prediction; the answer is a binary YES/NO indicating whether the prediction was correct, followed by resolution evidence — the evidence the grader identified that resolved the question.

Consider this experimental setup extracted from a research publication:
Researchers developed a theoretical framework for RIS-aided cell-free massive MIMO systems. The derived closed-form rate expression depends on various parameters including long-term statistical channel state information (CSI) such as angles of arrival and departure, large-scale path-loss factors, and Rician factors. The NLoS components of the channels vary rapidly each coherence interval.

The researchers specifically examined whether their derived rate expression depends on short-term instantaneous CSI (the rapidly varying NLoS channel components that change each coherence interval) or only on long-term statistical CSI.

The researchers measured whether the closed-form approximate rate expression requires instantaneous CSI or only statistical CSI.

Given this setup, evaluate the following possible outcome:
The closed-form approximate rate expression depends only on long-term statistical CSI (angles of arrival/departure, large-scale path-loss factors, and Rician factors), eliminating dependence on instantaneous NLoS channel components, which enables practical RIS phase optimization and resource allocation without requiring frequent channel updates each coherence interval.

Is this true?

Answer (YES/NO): YES